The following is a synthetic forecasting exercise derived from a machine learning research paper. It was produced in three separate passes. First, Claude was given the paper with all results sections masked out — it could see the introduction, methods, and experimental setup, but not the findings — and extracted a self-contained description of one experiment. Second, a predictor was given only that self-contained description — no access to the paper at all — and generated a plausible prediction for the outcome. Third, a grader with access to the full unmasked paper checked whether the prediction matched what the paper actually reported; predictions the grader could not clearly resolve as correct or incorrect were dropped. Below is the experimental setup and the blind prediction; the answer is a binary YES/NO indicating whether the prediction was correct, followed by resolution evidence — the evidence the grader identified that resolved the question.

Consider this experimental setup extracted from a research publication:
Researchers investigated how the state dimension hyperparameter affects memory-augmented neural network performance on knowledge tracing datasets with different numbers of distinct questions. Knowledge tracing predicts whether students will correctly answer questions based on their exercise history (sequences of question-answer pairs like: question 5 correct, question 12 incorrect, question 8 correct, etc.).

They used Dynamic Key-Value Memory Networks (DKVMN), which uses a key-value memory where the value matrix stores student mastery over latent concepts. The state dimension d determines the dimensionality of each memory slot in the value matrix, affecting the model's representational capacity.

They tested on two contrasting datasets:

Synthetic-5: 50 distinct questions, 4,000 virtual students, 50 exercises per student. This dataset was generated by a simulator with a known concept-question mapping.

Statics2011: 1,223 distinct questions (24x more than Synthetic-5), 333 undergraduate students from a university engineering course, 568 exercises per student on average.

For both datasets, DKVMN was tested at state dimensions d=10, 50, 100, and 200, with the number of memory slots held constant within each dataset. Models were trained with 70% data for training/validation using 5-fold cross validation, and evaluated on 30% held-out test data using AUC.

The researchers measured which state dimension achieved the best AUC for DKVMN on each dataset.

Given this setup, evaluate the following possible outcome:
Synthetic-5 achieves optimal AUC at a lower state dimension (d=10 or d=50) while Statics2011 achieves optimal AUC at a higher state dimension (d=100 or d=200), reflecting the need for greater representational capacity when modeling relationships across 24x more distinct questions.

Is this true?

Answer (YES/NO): NO